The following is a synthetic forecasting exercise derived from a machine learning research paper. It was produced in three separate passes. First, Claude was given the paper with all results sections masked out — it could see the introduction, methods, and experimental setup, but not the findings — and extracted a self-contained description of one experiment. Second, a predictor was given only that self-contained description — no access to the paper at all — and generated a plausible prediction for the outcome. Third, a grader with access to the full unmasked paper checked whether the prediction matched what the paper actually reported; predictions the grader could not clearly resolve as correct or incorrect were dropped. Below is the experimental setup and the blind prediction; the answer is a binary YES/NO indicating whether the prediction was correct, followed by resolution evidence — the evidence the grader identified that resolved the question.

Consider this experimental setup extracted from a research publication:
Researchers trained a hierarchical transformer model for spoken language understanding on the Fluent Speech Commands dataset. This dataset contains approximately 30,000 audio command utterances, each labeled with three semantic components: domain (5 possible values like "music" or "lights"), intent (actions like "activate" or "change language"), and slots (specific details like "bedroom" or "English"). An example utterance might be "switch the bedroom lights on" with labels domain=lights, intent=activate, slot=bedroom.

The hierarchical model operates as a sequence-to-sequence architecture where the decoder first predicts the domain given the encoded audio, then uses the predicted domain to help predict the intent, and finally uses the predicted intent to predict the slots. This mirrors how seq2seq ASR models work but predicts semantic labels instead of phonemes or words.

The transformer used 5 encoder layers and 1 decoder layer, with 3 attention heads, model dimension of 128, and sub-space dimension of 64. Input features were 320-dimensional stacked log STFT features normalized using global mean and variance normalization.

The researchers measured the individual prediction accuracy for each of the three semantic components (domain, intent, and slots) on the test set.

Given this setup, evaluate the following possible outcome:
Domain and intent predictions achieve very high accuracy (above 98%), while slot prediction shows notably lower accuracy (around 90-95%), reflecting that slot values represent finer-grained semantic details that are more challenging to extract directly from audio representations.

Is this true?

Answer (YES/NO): NO